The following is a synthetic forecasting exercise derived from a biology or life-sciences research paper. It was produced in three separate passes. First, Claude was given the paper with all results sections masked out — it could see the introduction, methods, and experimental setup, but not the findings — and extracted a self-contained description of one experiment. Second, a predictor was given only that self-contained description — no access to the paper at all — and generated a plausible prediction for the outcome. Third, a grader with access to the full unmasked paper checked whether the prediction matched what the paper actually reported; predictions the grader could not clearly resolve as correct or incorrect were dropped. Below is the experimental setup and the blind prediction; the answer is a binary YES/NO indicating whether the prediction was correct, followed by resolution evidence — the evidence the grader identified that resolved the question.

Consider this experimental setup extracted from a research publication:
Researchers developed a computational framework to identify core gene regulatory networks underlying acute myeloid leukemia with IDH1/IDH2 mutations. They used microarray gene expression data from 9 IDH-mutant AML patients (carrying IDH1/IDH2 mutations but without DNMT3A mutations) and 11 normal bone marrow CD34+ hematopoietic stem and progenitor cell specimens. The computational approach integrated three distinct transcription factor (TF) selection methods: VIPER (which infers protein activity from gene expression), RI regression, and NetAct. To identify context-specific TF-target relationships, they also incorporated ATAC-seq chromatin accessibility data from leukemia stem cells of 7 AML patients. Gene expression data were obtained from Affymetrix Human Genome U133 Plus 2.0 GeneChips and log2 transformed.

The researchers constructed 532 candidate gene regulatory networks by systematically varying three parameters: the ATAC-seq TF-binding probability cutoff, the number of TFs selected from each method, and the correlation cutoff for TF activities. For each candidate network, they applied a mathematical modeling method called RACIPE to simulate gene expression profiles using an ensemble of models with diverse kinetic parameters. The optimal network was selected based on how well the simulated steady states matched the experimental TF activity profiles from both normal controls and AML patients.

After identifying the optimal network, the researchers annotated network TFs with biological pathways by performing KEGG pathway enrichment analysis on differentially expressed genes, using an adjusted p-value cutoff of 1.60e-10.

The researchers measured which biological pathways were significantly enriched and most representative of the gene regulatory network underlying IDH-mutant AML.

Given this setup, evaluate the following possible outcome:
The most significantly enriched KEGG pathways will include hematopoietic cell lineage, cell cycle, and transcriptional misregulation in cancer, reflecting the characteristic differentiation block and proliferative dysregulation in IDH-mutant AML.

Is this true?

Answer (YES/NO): NO